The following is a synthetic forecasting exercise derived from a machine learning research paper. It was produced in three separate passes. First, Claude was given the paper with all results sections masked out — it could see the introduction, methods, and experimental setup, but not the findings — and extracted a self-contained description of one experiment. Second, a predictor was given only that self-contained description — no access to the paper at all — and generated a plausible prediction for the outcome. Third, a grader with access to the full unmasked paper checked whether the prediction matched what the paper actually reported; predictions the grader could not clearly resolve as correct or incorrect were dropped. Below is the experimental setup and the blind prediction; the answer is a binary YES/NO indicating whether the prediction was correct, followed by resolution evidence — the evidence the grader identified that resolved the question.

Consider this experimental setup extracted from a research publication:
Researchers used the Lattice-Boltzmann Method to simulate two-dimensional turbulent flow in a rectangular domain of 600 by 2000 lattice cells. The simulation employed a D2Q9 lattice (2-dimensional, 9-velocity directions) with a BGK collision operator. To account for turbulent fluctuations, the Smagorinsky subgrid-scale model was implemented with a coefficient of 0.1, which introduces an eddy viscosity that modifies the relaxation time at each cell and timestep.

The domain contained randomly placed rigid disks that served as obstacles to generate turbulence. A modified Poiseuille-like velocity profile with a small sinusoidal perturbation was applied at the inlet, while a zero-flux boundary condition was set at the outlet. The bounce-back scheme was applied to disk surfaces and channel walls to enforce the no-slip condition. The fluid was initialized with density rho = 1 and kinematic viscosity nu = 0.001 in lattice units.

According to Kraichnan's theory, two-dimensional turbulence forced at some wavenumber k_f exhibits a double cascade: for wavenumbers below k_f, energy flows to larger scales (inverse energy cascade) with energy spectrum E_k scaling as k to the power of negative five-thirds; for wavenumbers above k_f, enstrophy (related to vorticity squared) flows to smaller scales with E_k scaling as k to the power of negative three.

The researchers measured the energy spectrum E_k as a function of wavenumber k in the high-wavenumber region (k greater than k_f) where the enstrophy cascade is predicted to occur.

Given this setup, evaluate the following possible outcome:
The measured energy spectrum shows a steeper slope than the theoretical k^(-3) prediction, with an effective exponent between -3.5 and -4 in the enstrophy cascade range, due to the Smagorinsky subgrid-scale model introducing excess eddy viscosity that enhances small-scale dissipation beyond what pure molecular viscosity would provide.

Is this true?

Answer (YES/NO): NO